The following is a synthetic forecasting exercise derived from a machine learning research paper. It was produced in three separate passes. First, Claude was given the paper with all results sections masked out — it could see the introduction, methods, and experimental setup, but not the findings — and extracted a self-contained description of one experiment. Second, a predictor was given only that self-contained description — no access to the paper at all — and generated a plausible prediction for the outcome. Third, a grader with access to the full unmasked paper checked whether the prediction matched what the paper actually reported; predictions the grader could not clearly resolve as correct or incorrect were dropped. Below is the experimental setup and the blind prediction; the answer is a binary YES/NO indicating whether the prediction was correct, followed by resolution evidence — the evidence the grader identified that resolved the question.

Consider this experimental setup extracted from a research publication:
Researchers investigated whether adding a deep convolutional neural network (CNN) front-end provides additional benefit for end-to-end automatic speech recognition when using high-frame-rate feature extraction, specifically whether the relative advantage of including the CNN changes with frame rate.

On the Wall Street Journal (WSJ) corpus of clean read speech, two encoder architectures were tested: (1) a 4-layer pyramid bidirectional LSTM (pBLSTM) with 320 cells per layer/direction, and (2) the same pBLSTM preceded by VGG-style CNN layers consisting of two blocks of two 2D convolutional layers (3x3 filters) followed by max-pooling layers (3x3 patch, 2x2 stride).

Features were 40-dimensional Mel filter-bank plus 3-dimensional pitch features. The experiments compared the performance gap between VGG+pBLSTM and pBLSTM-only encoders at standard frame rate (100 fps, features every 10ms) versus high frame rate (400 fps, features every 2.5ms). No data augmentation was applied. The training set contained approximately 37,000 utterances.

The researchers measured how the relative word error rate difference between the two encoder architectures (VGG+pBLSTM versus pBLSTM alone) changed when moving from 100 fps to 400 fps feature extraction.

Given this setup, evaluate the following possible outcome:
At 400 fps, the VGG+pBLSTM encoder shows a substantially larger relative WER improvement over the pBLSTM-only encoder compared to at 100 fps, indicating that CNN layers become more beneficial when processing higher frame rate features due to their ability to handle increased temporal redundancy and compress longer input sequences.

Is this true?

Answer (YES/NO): NO